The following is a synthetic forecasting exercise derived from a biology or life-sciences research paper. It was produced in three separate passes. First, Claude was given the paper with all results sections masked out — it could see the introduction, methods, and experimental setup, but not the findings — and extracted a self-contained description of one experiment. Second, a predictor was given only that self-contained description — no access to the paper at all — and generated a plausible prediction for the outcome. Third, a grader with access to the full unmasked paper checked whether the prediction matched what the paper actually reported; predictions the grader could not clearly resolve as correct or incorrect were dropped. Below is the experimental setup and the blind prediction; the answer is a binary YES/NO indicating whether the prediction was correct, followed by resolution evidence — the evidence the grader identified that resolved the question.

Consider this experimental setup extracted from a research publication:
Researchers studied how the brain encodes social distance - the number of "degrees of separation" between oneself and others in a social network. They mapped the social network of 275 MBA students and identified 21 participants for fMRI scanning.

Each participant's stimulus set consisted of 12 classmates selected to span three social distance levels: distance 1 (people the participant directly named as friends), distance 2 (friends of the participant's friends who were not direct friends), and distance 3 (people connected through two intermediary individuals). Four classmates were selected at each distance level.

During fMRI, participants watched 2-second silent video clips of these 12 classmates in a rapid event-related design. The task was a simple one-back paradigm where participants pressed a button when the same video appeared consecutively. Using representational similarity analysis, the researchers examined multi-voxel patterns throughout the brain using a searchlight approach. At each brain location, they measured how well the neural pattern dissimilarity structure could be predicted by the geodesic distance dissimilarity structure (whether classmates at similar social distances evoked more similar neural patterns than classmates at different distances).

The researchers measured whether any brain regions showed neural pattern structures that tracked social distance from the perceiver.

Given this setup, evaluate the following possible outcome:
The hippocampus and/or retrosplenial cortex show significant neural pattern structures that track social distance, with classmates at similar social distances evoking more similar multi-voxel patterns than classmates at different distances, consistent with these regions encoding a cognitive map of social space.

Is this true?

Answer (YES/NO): NO